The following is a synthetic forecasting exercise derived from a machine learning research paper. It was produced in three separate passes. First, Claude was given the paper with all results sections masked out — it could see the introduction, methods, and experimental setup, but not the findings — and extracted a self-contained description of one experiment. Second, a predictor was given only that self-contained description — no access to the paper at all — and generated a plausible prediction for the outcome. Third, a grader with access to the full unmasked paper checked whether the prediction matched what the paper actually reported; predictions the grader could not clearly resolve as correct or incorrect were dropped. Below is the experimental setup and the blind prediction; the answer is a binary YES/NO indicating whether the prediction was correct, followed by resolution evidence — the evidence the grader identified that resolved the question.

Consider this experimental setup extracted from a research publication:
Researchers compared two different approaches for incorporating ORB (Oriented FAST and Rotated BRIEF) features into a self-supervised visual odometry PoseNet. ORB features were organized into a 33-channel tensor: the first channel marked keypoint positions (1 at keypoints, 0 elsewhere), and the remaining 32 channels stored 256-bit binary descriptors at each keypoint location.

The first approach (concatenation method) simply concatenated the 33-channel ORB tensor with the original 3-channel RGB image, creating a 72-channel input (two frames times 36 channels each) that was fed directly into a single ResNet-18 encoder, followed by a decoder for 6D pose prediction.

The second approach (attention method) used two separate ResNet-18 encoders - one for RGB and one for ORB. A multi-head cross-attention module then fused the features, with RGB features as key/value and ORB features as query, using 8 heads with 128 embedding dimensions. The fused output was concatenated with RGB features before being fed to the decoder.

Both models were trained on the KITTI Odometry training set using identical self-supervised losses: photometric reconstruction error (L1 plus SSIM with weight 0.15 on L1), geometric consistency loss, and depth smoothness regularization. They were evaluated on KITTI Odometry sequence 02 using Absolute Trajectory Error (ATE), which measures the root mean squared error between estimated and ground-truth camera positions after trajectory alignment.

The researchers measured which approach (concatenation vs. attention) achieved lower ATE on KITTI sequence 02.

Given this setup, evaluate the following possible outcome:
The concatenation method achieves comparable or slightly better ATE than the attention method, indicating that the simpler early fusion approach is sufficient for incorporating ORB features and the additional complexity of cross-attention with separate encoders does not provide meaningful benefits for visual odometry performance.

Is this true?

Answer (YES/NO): NO